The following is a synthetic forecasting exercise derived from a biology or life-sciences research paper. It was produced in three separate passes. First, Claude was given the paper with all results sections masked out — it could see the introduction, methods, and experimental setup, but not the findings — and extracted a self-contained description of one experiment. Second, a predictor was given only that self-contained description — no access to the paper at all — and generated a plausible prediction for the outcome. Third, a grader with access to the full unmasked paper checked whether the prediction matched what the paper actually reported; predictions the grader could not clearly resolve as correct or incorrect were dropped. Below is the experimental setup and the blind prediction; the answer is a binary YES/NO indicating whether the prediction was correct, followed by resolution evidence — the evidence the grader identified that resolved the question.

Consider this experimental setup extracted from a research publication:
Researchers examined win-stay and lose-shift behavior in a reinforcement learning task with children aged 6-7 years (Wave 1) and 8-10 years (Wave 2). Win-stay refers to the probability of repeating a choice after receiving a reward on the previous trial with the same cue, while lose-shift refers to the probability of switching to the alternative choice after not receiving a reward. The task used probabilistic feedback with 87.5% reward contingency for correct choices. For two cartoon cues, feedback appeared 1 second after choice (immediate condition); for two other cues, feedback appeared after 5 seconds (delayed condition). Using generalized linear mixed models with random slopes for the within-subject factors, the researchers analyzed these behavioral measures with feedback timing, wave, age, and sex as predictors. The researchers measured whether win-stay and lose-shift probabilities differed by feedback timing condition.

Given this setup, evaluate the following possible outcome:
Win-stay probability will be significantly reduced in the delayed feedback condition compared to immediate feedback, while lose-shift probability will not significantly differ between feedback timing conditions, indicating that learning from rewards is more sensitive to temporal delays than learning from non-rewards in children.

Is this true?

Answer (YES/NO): NO